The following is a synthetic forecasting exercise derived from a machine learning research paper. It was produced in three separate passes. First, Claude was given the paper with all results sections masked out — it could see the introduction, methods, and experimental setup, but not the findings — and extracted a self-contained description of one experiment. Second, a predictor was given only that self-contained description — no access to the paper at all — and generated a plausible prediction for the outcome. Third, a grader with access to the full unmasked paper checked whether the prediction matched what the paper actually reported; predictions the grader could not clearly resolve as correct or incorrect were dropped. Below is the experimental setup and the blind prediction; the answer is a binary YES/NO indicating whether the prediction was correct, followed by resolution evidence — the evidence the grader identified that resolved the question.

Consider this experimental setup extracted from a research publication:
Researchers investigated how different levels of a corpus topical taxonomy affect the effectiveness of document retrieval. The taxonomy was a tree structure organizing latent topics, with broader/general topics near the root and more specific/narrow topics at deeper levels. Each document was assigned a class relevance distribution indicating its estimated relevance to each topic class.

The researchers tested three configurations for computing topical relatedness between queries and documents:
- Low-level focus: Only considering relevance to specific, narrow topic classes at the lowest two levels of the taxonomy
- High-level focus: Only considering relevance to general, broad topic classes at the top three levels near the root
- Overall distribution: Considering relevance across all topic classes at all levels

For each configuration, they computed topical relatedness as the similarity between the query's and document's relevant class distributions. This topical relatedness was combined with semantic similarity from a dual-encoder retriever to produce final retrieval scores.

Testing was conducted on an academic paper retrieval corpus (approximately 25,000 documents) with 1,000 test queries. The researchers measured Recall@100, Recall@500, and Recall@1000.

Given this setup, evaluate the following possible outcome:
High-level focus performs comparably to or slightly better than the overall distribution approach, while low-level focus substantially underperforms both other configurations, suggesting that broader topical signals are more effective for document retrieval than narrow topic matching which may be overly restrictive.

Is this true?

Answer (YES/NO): NO